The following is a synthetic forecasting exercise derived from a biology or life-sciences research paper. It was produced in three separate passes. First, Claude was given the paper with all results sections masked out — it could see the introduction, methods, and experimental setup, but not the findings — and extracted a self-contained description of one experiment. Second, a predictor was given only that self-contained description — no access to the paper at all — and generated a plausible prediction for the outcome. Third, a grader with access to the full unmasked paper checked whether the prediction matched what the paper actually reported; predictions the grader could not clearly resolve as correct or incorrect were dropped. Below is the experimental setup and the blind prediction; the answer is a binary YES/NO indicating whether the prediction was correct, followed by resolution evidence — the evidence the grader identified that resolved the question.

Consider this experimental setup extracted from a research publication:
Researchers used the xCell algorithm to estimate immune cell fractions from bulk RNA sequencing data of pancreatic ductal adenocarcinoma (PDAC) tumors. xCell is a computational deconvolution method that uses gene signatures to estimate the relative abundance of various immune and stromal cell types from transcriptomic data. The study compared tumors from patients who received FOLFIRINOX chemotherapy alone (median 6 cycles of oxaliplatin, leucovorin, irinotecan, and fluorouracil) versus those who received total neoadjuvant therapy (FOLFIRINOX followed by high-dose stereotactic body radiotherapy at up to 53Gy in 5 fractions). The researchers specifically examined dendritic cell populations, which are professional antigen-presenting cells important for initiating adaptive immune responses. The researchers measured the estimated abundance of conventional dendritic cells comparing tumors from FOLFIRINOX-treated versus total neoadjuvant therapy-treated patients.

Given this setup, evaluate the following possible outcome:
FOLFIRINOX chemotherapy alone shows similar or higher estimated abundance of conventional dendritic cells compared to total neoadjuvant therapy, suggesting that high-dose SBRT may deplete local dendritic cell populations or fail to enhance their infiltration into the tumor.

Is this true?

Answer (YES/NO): YES